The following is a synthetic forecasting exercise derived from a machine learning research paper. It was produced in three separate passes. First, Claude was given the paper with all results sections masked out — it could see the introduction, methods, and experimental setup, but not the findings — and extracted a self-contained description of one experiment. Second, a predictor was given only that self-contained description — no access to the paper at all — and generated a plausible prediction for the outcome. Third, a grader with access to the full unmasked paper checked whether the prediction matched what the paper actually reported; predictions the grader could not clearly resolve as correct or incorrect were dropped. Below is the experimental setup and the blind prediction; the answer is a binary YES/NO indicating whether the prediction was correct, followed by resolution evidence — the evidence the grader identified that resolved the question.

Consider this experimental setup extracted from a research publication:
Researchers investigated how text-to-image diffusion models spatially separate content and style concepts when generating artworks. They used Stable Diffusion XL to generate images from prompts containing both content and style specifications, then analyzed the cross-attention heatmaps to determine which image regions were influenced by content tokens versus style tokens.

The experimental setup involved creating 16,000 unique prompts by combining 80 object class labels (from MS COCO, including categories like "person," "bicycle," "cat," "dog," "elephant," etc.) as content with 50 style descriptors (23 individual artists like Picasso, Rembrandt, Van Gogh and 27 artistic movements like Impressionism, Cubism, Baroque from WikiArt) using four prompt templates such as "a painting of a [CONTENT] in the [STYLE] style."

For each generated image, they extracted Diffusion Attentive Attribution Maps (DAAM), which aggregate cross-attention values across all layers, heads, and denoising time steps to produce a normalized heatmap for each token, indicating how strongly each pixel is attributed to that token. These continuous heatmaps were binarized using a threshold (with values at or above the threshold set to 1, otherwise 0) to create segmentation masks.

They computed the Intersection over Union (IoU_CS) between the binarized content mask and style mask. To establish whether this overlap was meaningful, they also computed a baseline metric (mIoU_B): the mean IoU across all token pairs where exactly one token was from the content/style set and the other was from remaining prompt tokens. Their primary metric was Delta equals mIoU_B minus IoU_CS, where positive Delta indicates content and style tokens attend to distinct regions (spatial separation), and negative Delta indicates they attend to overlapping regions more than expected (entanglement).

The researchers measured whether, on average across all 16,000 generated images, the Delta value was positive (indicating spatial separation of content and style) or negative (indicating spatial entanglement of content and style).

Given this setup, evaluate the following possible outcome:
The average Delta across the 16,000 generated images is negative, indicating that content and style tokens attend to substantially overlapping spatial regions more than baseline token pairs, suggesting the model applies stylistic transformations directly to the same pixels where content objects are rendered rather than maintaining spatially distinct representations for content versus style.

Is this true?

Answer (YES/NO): NO